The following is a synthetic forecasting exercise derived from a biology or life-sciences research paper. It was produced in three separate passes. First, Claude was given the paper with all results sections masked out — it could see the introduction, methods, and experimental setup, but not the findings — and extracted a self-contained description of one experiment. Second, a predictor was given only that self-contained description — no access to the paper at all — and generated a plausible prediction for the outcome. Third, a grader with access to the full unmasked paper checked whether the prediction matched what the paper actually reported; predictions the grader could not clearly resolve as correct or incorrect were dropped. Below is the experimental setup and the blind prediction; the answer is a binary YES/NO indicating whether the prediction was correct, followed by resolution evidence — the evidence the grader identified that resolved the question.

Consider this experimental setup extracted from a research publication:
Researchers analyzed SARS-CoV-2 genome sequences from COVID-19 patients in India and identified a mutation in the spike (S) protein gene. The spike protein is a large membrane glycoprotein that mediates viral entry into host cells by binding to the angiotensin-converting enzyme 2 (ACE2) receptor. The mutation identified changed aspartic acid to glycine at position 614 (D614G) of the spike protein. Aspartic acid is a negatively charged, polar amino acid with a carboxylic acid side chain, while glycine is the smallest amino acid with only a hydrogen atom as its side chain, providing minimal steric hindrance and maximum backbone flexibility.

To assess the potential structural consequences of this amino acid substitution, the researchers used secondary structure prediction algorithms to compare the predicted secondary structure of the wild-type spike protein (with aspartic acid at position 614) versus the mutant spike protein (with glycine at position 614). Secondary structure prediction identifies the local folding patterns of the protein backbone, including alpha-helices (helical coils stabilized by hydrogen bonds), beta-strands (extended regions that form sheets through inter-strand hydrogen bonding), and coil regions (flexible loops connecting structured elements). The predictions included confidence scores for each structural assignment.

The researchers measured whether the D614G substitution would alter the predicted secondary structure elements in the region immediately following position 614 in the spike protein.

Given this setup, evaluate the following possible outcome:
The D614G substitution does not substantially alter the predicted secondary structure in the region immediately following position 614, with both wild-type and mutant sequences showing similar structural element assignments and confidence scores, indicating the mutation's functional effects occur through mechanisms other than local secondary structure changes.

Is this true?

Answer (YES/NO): NO